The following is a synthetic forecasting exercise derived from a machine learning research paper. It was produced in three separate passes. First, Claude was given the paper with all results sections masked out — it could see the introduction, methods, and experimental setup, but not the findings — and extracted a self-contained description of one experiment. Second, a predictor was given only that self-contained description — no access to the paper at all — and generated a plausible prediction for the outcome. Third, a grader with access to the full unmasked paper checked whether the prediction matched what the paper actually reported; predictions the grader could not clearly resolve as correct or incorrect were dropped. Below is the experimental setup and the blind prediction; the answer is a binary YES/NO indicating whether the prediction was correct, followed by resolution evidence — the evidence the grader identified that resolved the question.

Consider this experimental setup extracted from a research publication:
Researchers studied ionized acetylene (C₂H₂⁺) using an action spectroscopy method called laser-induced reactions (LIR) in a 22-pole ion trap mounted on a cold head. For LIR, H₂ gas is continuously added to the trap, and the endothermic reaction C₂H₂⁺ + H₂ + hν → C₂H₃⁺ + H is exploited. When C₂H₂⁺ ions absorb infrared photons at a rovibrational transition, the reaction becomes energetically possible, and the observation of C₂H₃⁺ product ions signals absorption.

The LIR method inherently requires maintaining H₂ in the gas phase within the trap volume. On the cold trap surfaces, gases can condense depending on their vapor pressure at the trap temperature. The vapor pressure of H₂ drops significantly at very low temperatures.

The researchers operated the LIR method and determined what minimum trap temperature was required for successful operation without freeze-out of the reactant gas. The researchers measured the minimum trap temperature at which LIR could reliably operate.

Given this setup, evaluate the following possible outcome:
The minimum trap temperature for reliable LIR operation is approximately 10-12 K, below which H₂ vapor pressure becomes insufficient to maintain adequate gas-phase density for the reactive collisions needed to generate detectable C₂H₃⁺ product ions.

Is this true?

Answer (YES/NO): YES